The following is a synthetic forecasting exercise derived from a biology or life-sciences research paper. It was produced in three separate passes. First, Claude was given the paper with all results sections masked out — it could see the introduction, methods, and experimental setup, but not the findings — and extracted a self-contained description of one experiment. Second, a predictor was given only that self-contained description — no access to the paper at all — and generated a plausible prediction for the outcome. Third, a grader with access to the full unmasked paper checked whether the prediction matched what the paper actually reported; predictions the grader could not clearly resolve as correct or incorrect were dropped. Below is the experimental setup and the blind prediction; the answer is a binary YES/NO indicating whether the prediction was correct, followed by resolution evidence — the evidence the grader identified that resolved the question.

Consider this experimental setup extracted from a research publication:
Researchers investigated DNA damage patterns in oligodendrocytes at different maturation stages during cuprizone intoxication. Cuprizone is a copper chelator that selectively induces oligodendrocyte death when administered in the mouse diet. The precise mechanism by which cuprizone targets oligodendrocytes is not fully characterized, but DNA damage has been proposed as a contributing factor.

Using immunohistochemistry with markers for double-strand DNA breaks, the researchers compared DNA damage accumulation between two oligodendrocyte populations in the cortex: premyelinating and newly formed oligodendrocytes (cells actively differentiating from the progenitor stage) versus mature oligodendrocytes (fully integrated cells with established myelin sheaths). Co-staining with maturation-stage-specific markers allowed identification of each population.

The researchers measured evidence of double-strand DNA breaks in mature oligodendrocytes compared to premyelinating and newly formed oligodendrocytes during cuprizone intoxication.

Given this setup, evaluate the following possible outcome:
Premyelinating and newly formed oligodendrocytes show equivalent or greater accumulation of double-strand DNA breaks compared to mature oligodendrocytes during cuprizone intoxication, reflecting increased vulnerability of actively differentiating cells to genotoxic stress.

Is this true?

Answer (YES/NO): NO